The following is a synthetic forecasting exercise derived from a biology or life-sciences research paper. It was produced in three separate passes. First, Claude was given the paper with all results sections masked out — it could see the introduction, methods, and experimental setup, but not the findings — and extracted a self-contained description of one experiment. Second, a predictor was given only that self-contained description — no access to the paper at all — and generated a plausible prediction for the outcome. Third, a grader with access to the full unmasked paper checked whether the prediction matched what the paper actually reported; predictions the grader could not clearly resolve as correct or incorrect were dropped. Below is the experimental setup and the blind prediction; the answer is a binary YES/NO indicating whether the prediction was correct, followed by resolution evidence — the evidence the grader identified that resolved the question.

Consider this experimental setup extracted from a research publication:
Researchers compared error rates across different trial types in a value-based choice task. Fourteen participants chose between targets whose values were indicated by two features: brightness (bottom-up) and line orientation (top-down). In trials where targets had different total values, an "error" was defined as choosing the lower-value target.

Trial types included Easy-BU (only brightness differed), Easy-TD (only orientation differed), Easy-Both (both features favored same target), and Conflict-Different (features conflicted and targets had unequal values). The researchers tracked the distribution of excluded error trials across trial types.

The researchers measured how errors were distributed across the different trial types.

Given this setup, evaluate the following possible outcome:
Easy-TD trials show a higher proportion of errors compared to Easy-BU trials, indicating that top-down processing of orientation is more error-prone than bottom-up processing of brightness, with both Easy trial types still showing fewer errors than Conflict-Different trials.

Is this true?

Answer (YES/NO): YES